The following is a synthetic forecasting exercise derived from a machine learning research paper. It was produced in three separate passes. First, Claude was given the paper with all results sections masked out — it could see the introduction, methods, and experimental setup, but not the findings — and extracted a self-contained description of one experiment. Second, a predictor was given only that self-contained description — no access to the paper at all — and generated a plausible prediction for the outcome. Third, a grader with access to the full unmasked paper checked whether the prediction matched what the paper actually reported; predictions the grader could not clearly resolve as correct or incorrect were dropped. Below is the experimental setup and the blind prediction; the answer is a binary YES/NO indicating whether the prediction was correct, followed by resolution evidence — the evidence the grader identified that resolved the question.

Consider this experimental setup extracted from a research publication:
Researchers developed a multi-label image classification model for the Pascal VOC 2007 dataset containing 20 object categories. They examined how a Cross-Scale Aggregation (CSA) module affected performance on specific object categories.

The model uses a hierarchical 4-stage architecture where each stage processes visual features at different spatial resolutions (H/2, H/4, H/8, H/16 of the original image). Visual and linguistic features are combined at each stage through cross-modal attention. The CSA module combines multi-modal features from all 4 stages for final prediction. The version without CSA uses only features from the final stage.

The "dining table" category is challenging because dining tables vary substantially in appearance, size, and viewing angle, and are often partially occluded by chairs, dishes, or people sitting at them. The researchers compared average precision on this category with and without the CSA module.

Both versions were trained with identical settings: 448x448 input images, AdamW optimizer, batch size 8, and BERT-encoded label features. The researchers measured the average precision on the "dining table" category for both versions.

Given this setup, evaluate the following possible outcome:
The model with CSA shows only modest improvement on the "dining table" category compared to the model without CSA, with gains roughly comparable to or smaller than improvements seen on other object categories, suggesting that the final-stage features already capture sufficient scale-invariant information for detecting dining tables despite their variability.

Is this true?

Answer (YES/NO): NO